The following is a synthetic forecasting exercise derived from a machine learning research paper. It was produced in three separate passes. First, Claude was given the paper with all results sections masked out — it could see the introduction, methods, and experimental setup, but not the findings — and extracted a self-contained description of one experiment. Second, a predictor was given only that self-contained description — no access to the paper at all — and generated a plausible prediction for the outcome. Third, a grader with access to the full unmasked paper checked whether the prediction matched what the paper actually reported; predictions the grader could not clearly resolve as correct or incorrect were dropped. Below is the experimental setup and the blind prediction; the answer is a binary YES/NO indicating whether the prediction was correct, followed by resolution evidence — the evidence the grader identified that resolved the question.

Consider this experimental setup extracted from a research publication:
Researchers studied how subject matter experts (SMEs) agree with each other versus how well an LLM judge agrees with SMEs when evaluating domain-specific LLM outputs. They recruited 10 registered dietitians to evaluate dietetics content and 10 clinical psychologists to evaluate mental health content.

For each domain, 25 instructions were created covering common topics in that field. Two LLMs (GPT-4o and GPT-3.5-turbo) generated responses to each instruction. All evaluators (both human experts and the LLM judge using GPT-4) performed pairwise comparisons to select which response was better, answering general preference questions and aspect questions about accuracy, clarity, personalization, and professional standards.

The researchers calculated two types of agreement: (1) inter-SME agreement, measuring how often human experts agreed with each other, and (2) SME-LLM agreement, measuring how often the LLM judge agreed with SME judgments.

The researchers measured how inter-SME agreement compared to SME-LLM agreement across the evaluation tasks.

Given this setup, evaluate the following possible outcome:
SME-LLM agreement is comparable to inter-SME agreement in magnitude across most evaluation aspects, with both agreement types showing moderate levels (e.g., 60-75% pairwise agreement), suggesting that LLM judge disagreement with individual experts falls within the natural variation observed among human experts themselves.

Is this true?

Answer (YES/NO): NO